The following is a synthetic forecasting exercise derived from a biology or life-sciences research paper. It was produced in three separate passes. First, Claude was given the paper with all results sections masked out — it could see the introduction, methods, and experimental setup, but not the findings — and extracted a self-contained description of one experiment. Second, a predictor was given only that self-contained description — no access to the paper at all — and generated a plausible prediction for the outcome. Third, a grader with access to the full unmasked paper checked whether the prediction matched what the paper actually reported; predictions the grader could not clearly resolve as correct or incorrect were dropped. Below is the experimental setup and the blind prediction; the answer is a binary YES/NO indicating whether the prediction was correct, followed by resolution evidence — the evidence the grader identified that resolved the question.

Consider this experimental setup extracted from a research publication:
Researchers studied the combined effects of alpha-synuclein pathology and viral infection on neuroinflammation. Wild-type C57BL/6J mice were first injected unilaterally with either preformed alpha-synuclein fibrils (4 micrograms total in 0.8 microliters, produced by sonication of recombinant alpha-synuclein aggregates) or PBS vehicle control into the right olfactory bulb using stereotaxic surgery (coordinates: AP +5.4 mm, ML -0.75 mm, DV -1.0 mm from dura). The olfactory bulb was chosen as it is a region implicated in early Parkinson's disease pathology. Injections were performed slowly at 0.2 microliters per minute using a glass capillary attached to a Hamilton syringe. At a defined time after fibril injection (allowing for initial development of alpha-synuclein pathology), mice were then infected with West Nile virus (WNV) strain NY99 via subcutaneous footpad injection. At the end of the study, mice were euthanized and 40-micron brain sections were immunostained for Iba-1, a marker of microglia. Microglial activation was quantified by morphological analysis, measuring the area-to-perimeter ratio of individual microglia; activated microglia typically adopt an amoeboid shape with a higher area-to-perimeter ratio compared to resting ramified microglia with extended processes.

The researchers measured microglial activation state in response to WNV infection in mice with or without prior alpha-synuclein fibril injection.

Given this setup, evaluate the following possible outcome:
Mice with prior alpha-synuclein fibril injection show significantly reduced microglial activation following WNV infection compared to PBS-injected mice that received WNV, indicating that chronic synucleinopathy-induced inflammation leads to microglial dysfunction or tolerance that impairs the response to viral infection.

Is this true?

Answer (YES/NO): NO